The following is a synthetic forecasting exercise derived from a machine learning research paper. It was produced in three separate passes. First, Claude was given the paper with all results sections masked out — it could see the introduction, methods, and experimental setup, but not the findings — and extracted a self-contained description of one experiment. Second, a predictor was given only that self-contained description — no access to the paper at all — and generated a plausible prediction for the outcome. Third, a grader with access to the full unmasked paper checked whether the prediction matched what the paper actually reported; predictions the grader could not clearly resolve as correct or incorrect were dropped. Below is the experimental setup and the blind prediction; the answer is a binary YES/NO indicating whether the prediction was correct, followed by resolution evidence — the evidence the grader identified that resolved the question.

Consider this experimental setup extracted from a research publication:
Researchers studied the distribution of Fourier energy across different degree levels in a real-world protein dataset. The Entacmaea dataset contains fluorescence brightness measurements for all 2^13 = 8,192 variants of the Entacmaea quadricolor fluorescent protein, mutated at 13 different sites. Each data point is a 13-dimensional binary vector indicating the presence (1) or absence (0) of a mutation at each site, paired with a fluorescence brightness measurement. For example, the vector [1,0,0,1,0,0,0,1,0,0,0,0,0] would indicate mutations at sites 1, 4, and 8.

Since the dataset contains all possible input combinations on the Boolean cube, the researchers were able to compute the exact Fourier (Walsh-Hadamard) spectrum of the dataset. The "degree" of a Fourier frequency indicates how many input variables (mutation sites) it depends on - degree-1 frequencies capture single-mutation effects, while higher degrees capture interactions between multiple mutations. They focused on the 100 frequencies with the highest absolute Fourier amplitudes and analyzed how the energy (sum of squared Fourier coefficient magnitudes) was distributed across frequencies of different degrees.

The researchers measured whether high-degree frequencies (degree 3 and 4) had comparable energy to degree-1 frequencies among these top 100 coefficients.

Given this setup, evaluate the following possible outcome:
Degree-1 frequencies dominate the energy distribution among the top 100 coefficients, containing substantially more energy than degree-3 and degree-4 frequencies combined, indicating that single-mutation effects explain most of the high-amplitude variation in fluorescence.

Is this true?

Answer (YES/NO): NO